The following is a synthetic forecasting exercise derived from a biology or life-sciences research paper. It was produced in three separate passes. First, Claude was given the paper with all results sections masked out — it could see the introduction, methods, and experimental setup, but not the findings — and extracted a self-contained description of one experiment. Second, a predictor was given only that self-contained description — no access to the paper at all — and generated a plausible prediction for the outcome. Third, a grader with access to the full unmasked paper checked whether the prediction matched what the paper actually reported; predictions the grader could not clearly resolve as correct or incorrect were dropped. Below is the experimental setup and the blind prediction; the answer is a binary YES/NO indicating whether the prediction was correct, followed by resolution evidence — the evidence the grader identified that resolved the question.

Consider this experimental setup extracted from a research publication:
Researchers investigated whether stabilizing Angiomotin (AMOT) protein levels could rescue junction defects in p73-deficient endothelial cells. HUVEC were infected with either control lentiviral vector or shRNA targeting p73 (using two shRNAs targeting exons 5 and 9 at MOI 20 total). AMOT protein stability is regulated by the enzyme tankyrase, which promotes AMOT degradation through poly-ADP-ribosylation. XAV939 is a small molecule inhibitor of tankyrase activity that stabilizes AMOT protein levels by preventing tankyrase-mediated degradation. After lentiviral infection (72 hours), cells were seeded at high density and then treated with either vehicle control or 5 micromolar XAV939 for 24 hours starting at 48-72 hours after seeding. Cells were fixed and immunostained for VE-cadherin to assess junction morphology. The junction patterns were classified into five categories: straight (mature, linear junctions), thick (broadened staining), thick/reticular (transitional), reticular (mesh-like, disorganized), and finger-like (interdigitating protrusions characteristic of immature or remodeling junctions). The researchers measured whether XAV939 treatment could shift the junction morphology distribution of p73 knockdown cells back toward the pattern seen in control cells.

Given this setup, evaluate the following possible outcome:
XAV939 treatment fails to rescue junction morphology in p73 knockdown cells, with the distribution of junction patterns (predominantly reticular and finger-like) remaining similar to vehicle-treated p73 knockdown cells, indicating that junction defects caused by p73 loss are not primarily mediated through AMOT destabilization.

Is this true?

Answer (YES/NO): NO